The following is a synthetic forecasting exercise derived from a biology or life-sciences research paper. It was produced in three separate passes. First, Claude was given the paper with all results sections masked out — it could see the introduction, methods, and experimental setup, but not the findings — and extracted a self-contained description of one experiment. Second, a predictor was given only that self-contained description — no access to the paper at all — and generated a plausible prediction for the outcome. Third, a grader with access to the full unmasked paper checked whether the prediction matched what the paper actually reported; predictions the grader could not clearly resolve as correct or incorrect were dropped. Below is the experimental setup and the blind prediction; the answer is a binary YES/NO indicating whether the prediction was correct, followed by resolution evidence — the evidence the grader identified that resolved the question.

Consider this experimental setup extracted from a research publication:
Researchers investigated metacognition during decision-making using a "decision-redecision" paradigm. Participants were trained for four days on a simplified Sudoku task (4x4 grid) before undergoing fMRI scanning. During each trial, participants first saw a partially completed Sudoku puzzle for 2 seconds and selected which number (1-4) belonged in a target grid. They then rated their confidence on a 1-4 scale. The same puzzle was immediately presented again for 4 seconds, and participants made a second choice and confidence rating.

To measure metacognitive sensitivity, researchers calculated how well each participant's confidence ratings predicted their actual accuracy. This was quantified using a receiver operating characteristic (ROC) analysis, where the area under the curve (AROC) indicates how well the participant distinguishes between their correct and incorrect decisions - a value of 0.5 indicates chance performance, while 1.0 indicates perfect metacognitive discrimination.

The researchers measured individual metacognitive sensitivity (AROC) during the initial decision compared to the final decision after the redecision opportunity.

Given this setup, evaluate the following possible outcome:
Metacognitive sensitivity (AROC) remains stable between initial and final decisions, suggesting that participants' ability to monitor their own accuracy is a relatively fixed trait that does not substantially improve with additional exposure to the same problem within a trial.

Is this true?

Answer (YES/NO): YES